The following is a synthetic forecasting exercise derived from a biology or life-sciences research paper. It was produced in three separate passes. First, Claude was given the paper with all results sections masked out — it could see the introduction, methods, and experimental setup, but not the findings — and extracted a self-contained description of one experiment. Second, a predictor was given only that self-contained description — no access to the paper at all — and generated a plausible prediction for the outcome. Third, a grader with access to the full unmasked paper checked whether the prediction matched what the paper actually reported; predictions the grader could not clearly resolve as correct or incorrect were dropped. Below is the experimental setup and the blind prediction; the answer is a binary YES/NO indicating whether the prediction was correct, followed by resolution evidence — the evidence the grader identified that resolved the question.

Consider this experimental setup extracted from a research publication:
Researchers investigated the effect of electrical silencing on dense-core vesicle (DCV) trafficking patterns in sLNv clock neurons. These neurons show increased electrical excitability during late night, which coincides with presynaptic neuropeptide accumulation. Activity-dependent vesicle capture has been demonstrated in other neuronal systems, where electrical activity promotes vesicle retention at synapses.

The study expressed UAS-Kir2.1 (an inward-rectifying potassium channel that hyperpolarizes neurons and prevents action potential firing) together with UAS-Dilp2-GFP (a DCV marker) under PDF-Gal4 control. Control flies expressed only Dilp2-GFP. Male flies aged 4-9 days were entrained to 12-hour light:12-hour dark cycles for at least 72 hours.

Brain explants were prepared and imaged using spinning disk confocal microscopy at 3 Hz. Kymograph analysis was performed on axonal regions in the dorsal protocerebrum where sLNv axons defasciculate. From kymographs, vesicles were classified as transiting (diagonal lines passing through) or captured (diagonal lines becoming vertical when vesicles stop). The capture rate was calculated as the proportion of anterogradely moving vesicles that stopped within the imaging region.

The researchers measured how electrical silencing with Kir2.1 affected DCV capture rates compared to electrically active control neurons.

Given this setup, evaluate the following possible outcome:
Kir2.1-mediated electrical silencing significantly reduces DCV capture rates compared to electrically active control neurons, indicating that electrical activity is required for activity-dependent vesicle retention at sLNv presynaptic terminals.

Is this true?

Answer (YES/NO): NO